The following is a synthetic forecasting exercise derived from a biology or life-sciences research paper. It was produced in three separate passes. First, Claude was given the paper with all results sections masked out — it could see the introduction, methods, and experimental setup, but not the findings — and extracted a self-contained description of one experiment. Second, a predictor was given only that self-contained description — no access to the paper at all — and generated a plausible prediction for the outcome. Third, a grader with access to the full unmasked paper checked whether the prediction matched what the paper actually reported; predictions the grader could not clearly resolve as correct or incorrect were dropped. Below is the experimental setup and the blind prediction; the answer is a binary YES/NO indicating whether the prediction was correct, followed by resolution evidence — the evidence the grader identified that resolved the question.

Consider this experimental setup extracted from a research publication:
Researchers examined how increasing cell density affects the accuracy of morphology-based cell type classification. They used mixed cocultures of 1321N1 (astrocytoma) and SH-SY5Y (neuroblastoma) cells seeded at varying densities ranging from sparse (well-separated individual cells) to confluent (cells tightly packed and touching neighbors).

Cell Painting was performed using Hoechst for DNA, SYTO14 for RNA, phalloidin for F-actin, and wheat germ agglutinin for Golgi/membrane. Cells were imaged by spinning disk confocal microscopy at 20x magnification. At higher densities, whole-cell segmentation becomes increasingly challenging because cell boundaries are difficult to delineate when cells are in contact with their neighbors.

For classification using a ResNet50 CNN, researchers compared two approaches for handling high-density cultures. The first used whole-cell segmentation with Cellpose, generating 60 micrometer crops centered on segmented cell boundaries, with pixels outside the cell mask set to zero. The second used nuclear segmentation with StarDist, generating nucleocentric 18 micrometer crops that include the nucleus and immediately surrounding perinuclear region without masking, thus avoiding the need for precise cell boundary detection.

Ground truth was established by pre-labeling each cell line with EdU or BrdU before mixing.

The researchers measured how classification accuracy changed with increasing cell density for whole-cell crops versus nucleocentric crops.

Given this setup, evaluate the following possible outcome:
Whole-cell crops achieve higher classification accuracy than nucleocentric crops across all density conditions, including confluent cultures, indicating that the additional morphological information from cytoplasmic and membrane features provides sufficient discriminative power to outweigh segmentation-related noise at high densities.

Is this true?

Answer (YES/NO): NO